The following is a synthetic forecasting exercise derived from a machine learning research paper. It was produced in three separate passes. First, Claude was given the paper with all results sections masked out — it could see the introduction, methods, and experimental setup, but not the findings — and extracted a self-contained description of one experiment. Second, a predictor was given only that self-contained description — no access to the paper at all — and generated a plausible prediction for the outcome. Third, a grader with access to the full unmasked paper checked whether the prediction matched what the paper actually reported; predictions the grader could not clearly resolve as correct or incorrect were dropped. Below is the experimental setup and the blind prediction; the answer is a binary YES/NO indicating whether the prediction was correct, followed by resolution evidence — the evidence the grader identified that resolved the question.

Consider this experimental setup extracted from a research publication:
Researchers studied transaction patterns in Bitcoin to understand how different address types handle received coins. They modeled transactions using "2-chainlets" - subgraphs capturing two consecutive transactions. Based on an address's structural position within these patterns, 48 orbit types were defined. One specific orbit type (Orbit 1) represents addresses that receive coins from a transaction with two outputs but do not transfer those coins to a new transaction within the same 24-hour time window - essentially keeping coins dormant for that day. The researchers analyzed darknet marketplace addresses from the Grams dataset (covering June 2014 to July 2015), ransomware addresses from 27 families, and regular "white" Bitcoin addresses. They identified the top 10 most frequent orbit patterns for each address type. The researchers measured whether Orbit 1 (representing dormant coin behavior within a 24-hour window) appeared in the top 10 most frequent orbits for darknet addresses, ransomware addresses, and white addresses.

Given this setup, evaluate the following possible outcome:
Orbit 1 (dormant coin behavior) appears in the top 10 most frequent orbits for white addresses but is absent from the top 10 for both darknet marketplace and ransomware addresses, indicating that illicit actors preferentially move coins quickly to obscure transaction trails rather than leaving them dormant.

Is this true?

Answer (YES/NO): NO